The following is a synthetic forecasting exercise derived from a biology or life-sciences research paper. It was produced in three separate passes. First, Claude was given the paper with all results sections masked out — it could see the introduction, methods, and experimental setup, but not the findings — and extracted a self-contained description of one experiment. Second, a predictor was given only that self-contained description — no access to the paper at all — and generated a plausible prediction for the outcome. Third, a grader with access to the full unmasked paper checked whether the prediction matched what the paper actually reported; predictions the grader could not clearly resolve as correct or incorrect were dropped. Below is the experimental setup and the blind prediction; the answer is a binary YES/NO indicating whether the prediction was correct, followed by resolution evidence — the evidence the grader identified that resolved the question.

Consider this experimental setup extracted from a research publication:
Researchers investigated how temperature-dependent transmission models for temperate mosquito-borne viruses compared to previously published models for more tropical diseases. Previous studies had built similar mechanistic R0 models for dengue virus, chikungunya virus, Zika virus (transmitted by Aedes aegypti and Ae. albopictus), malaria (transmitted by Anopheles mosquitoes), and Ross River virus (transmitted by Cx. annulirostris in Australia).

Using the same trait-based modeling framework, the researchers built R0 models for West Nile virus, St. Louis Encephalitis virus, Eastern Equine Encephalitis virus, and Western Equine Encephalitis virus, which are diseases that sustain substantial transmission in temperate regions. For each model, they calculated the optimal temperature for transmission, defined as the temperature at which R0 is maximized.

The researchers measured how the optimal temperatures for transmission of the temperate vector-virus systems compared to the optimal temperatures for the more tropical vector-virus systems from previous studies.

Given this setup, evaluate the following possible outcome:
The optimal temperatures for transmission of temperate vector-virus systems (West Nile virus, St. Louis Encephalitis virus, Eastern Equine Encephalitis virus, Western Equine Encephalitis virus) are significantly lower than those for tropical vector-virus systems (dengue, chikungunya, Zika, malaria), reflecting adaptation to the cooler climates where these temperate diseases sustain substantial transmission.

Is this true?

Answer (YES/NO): YES